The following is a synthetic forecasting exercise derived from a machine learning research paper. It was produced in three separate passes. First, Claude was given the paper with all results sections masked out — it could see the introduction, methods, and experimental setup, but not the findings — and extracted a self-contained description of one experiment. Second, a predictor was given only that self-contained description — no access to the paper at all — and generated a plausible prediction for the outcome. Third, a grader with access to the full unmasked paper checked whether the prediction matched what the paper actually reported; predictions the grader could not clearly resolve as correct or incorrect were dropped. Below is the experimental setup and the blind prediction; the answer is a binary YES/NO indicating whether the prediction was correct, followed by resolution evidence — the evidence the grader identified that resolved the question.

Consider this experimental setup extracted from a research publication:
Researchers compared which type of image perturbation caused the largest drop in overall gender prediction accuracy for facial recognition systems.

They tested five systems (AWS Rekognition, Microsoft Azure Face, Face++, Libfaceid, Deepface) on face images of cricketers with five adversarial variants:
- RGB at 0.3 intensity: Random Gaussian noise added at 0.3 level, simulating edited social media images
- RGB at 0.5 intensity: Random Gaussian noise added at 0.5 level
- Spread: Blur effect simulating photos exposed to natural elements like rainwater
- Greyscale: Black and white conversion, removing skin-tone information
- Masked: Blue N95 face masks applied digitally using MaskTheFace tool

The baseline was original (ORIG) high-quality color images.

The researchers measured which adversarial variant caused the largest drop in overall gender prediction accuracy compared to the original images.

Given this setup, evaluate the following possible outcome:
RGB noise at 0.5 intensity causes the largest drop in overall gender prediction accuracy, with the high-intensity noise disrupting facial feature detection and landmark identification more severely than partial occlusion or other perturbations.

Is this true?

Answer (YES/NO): YES